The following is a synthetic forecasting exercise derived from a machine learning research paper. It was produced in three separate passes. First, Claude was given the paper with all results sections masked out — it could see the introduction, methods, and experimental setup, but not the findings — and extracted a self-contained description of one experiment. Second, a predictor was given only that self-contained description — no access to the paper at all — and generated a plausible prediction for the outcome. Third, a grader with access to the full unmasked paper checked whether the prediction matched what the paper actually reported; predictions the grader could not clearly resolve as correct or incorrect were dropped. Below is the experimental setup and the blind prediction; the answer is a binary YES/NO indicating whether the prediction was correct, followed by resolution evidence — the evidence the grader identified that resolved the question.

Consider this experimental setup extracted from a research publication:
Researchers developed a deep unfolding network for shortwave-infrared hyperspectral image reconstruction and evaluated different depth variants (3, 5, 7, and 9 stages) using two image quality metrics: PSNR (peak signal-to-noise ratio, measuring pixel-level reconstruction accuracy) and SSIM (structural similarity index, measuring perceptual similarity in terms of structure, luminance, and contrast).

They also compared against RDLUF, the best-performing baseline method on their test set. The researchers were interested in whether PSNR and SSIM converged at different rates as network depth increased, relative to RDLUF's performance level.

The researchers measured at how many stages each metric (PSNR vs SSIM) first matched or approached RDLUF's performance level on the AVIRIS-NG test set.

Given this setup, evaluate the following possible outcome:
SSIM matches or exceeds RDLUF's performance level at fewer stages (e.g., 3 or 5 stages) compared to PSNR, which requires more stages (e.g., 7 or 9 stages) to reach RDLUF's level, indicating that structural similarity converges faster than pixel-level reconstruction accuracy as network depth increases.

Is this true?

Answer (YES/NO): NO